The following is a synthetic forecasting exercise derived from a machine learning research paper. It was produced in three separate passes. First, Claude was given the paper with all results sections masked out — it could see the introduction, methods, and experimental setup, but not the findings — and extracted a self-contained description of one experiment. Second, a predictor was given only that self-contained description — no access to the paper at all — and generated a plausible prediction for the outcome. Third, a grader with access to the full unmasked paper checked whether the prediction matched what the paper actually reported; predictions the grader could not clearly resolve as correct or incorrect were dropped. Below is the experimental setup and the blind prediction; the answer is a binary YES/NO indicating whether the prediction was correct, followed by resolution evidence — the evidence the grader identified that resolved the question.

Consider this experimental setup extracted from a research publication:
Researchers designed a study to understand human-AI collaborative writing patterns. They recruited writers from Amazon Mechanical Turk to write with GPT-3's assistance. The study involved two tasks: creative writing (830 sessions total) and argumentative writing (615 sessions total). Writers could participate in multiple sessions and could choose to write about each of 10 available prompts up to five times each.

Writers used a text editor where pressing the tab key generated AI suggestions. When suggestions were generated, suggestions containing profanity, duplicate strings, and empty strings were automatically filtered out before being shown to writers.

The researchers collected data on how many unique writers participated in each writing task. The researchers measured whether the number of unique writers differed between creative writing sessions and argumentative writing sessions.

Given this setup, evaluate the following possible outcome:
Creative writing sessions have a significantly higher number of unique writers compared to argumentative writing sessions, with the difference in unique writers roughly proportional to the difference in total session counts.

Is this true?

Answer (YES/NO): NO